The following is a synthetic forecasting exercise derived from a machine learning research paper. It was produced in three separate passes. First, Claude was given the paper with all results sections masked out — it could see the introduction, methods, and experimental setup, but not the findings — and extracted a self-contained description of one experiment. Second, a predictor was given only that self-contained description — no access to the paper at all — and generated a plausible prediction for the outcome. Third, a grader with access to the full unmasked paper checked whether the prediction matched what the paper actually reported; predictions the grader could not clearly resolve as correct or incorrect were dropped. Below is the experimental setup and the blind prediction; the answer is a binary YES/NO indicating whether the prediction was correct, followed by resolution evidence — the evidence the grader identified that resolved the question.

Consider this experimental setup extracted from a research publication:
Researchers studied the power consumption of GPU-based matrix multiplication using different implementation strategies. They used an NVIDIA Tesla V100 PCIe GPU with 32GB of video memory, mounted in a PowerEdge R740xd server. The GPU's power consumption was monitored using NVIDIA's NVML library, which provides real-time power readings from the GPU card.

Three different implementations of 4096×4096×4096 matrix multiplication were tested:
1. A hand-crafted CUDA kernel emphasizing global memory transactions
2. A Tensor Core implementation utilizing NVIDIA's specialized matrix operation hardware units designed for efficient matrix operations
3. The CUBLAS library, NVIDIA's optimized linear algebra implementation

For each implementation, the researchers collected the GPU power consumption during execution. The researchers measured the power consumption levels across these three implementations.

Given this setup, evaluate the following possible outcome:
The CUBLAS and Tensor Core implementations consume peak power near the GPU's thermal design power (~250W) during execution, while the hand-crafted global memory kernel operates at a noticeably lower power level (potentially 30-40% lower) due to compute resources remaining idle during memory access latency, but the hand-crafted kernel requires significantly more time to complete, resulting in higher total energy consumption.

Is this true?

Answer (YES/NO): NO